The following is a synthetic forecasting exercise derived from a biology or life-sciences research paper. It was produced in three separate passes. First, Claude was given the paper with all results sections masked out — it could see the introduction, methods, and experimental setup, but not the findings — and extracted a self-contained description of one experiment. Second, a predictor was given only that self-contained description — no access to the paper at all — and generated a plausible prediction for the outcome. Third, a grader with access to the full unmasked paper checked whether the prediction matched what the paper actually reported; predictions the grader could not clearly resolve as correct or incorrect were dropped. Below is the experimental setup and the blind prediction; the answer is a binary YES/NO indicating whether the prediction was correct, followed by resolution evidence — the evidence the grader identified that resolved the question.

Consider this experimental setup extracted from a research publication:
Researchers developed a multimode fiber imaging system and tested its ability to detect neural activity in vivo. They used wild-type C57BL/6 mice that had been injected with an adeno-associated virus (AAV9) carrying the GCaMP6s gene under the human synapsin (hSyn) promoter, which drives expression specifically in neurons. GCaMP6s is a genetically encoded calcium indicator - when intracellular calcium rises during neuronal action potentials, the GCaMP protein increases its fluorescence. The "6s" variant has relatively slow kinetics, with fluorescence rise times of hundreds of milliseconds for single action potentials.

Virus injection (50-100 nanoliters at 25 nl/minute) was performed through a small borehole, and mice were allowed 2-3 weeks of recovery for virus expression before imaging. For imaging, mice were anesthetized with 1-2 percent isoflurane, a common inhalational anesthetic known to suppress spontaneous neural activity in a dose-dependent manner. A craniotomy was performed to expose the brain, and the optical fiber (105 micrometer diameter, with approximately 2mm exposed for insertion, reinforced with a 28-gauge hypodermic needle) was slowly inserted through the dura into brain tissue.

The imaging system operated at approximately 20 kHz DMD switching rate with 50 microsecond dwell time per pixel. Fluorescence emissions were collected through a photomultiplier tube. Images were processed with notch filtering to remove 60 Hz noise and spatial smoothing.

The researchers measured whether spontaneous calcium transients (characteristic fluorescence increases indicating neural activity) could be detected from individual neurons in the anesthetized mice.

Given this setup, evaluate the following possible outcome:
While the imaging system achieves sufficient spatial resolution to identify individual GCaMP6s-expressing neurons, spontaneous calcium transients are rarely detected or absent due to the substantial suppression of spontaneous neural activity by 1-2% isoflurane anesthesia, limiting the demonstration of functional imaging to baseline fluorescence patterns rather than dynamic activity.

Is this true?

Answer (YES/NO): NO